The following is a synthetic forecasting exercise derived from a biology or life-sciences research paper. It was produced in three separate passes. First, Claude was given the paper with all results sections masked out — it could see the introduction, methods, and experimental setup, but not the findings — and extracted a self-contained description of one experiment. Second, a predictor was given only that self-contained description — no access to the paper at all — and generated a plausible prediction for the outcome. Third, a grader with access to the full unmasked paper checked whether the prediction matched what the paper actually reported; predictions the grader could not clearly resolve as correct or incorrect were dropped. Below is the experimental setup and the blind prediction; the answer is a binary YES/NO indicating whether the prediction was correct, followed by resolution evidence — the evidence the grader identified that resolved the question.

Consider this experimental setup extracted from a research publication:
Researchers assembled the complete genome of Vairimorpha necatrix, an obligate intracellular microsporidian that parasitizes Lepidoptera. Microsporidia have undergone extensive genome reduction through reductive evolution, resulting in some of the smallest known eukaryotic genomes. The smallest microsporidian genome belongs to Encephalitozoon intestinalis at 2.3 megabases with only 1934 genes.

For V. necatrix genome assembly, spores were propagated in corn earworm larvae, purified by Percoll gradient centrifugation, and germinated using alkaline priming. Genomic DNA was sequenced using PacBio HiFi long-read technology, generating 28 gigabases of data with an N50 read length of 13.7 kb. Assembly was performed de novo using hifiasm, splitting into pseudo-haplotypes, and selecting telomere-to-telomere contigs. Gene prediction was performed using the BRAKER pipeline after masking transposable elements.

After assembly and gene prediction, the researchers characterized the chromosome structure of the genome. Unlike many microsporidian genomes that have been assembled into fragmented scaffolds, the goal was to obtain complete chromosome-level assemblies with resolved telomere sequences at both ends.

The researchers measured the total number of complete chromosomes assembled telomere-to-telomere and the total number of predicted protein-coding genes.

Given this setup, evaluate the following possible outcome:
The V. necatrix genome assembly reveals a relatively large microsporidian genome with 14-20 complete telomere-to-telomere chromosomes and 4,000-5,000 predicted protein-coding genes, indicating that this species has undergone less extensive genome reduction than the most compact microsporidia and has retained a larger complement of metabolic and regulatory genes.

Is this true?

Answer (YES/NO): NO